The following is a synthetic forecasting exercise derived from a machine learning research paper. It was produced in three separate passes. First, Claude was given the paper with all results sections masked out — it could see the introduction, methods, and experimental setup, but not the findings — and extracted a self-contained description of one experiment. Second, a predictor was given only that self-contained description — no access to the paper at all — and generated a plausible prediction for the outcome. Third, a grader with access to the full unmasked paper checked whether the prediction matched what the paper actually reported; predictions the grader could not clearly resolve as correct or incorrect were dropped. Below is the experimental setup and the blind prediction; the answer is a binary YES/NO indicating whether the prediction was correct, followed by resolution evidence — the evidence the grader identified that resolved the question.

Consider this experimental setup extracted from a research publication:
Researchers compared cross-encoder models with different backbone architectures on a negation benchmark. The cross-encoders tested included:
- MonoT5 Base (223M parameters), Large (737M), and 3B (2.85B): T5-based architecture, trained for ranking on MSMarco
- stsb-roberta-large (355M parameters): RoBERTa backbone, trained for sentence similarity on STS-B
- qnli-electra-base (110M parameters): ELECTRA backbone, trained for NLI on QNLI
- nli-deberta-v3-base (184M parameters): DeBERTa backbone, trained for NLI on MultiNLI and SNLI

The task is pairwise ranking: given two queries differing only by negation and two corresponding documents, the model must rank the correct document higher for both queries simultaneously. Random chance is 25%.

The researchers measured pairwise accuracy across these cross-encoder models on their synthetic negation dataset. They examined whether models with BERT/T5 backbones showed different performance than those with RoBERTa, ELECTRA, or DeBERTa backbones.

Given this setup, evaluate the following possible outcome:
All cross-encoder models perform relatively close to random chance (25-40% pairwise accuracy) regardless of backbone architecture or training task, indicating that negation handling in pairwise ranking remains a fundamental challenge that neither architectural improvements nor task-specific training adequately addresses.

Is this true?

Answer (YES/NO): NO